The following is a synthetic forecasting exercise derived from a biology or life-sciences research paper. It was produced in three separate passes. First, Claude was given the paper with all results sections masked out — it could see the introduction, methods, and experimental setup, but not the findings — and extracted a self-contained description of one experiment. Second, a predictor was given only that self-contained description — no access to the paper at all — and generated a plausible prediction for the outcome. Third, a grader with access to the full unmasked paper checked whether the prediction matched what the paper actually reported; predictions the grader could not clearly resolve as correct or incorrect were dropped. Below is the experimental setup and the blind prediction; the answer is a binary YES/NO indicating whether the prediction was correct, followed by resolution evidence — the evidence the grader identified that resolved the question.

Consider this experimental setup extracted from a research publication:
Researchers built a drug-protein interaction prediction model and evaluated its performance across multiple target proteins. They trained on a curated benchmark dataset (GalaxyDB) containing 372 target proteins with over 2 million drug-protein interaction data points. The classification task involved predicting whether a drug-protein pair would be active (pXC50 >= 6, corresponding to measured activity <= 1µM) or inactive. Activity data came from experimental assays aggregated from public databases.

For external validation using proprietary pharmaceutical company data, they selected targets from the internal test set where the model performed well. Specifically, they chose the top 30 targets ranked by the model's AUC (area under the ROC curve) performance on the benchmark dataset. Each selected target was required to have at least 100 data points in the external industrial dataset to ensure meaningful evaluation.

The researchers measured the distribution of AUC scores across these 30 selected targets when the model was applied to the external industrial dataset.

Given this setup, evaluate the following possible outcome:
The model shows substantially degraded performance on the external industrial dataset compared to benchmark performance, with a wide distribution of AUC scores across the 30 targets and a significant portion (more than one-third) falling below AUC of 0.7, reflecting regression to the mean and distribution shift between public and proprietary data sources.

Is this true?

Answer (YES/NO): NO